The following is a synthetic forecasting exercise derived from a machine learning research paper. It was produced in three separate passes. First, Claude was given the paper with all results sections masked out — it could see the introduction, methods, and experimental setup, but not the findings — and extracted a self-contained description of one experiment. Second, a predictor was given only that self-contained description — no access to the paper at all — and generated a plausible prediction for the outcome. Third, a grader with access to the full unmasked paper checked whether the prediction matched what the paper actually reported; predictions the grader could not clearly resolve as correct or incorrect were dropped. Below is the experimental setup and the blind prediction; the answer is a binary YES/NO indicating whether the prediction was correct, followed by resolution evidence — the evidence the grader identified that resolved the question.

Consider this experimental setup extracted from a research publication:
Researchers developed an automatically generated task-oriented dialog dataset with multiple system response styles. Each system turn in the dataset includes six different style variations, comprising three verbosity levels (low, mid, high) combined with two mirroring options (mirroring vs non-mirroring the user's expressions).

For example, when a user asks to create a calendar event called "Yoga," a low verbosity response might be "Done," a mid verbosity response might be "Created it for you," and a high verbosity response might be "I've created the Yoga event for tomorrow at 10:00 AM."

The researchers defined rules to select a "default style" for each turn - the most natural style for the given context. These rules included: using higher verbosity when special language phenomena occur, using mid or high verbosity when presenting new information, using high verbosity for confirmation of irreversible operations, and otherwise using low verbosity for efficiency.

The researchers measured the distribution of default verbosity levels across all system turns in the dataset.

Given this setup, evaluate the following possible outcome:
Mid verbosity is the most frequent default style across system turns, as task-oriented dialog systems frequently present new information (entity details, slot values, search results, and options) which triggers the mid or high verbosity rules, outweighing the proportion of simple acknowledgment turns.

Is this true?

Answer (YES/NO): NO